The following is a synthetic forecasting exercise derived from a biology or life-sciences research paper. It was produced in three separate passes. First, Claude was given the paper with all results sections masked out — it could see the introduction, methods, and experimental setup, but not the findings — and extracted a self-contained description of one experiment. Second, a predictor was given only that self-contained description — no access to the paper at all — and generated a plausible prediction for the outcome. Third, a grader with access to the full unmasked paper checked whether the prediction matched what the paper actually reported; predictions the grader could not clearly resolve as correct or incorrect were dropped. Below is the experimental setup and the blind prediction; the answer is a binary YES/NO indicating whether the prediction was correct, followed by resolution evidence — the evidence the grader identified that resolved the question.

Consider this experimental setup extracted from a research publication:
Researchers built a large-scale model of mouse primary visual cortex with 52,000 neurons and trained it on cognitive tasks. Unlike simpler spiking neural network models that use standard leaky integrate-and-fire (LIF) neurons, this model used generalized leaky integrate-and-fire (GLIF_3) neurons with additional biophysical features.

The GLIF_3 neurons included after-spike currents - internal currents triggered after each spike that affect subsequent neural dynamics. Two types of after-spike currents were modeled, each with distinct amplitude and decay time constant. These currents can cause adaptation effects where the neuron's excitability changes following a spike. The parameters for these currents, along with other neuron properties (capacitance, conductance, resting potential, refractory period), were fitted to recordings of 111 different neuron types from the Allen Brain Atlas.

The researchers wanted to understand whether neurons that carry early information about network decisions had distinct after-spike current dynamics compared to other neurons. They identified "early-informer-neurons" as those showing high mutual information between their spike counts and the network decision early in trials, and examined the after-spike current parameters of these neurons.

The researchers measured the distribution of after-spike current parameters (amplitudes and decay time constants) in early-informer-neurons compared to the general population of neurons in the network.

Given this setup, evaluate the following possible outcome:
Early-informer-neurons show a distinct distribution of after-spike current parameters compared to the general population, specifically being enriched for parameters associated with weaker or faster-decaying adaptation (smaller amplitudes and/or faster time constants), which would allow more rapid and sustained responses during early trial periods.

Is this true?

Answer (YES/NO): NO